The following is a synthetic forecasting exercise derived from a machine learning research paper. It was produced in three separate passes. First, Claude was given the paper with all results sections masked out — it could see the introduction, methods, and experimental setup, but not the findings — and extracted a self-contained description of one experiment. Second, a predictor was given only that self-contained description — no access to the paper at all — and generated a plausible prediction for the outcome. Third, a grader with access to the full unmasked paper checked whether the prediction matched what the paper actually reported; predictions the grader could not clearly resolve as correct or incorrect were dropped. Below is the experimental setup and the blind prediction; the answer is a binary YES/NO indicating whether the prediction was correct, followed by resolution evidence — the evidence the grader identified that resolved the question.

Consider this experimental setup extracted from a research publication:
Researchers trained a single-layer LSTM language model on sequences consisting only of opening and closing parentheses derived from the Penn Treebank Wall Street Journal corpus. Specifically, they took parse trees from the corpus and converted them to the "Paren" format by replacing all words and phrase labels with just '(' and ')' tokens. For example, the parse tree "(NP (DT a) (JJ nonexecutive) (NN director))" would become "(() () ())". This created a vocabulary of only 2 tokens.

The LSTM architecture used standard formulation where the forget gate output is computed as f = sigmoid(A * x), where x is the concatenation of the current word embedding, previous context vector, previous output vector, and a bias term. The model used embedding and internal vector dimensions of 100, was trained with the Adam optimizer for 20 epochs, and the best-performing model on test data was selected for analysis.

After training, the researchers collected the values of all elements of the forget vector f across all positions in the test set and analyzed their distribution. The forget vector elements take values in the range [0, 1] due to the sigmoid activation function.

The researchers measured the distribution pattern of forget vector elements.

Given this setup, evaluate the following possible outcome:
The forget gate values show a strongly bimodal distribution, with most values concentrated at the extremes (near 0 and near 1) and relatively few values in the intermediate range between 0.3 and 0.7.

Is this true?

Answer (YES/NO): YES